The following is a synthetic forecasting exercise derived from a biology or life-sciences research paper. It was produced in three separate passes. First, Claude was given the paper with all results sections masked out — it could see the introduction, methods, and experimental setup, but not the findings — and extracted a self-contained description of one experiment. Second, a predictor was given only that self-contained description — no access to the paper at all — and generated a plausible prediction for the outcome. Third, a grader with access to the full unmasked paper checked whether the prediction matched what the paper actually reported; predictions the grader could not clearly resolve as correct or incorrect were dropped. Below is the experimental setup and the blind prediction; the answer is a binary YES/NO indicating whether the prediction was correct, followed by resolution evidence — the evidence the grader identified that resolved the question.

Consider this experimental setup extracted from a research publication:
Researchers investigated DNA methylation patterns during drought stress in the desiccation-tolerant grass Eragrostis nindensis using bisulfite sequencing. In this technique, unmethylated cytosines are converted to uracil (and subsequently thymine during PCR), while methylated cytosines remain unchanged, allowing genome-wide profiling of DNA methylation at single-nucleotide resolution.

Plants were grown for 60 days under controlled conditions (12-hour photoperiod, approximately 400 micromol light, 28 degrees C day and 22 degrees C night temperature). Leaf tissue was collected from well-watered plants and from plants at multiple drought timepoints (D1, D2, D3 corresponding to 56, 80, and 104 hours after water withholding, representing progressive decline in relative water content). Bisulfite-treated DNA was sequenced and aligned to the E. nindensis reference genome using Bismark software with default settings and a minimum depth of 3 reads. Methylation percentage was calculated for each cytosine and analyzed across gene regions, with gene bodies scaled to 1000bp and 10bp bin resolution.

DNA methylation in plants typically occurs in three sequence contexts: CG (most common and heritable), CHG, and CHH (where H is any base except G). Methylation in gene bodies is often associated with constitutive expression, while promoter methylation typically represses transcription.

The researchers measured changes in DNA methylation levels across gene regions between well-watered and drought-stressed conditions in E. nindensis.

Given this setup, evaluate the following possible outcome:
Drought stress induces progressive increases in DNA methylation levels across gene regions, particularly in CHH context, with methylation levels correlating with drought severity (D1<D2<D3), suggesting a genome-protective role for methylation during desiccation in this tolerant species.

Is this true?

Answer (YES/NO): NO